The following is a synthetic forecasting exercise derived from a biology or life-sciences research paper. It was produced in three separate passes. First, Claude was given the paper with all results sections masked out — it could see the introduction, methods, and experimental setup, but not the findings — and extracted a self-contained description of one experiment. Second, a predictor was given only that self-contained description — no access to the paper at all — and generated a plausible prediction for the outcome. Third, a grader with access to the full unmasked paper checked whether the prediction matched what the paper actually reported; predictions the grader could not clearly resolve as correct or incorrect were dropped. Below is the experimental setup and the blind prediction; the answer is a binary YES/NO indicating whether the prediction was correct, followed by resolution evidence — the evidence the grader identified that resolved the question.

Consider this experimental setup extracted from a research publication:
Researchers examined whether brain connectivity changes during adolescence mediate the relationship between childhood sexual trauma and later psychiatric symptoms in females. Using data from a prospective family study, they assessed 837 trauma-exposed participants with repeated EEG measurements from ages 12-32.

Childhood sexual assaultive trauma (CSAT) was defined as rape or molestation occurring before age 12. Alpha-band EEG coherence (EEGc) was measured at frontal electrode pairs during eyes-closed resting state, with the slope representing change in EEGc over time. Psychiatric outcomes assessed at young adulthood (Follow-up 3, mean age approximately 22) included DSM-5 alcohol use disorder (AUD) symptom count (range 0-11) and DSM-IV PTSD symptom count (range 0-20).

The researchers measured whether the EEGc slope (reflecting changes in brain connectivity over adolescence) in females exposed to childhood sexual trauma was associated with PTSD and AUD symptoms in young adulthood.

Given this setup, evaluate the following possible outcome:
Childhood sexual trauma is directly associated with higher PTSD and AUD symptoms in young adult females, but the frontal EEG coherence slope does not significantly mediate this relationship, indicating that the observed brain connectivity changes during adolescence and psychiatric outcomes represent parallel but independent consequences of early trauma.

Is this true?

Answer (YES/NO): NO